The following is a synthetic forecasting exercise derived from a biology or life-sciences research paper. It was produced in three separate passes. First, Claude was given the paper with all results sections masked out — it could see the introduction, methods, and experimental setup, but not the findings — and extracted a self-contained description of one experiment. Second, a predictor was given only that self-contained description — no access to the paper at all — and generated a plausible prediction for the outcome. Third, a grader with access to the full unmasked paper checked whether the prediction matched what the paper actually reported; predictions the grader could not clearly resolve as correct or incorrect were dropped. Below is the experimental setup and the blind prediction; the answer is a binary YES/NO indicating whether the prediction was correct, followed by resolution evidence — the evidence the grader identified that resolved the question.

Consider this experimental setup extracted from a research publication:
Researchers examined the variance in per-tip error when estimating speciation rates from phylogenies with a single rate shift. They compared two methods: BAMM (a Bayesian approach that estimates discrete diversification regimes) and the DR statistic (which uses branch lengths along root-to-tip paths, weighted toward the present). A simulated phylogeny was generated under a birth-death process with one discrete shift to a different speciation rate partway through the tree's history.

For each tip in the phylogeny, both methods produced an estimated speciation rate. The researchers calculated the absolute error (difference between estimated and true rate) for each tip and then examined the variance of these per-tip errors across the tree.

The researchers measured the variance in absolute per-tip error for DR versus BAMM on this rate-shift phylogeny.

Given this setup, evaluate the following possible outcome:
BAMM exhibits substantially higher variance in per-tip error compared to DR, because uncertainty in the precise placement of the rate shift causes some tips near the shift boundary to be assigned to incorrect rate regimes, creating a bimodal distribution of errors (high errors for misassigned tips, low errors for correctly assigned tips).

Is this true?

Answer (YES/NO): NO